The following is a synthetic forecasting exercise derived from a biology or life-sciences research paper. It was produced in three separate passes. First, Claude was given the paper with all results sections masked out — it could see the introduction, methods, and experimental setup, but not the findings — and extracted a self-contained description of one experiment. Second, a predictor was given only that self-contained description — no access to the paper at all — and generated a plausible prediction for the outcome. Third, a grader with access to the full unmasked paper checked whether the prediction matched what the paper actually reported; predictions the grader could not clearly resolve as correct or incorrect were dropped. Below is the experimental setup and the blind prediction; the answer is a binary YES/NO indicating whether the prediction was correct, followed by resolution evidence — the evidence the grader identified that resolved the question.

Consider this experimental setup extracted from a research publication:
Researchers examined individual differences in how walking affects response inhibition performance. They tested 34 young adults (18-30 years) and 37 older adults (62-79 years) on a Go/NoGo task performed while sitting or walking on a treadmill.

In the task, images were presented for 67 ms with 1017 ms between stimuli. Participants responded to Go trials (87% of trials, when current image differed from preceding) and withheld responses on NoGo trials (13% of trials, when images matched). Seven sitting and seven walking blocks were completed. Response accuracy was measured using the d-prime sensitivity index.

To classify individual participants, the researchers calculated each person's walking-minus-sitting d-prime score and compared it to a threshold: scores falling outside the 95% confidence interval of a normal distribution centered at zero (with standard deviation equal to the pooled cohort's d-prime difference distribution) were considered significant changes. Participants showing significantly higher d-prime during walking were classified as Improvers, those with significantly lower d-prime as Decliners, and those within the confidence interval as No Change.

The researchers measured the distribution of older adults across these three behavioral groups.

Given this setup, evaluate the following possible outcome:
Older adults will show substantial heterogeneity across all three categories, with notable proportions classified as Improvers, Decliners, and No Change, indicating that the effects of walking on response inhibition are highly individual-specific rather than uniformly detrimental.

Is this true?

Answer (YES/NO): NO